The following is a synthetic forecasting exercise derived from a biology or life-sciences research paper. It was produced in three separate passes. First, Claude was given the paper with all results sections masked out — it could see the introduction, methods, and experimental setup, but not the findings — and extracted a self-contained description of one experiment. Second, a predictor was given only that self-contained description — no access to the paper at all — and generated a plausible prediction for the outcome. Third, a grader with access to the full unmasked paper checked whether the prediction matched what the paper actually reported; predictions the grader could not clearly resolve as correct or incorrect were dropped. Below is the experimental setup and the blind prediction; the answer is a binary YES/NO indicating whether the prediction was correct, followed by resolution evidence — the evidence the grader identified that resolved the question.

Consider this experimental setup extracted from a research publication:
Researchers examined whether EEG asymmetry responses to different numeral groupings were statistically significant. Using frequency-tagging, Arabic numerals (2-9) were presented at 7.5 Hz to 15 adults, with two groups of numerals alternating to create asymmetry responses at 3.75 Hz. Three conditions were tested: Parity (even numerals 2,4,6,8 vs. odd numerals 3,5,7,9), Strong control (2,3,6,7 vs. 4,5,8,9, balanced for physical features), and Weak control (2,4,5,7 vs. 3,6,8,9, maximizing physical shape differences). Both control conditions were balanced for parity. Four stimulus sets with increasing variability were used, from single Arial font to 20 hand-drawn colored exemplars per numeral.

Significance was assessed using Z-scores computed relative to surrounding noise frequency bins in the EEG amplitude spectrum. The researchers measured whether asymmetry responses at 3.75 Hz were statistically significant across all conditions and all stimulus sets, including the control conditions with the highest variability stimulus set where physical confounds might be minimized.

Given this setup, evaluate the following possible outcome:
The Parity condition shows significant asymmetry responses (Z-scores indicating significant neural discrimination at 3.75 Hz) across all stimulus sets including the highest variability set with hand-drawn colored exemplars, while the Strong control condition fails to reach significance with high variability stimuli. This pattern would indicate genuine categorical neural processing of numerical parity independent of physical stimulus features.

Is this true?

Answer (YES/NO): NO